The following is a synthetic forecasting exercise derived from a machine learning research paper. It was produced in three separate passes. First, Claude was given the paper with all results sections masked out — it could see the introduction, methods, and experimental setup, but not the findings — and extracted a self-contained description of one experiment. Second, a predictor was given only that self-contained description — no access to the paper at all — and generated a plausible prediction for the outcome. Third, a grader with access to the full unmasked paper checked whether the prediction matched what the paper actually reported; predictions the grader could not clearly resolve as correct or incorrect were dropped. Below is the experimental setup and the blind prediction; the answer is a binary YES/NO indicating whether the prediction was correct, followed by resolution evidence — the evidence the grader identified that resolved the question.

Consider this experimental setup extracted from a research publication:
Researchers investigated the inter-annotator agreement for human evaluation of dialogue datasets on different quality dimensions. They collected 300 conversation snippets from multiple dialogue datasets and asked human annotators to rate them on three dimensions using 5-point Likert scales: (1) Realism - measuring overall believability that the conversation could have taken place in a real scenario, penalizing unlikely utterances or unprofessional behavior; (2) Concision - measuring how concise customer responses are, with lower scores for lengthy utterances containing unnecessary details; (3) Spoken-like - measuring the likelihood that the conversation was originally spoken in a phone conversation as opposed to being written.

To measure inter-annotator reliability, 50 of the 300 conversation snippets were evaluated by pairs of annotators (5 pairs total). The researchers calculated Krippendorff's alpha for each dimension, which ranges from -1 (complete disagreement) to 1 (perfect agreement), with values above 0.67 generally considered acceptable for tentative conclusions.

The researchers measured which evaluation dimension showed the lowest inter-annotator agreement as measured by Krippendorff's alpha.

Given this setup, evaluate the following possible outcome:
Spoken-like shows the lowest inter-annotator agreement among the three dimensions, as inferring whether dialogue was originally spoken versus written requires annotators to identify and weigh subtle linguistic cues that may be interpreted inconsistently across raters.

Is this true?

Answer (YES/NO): NO